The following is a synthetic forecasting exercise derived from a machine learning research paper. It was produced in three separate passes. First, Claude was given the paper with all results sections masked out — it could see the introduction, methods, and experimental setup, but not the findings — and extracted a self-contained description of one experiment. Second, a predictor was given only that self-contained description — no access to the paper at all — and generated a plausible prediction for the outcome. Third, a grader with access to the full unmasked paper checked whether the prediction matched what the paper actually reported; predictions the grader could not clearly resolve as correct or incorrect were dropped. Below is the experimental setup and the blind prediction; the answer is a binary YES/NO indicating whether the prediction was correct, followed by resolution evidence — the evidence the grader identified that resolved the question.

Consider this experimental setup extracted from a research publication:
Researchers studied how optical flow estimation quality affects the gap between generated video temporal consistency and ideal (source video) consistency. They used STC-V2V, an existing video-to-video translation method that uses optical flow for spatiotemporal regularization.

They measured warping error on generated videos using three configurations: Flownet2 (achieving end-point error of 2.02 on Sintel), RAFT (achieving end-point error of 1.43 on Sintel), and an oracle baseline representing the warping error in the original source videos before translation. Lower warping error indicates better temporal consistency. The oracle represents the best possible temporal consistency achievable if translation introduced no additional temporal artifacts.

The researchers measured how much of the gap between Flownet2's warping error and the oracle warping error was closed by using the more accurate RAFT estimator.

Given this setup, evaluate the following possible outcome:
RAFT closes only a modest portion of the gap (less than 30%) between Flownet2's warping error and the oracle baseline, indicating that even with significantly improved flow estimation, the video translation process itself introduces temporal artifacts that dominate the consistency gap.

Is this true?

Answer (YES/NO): YES